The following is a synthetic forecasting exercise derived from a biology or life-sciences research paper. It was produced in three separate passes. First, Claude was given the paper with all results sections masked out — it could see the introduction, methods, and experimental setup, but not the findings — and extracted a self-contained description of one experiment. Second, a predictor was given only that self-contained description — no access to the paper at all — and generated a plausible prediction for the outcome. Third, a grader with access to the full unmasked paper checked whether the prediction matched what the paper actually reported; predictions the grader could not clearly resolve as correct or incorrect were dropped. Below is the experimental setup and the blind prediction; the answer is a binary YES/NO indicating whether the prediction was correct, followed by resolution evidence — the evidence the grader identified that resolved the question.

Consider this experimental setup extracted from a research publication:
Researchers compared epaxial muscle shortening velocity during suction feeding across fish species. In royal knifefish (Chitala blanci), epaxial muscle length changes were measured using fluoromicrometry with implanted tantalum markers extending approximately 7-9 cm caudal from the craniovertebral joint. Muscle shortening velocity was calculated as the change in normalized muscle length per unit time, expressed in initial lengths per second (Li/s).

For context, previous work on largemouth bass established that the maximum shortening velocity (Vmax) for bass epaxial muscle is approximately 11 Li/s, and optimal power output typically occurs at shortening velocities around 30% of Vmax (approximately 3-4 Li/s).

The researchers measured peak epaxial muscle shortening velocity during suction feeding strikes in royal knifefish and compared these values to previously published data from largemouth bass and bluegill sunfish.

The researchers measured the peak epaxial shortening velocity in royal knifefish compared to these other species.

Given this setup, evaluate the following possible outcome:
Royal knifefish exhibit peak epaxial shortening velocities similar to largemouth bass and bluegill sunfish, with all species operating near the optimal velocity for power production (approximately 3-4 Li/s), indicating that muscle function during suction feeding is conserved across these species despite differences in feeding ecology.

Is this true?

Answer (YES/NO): NO